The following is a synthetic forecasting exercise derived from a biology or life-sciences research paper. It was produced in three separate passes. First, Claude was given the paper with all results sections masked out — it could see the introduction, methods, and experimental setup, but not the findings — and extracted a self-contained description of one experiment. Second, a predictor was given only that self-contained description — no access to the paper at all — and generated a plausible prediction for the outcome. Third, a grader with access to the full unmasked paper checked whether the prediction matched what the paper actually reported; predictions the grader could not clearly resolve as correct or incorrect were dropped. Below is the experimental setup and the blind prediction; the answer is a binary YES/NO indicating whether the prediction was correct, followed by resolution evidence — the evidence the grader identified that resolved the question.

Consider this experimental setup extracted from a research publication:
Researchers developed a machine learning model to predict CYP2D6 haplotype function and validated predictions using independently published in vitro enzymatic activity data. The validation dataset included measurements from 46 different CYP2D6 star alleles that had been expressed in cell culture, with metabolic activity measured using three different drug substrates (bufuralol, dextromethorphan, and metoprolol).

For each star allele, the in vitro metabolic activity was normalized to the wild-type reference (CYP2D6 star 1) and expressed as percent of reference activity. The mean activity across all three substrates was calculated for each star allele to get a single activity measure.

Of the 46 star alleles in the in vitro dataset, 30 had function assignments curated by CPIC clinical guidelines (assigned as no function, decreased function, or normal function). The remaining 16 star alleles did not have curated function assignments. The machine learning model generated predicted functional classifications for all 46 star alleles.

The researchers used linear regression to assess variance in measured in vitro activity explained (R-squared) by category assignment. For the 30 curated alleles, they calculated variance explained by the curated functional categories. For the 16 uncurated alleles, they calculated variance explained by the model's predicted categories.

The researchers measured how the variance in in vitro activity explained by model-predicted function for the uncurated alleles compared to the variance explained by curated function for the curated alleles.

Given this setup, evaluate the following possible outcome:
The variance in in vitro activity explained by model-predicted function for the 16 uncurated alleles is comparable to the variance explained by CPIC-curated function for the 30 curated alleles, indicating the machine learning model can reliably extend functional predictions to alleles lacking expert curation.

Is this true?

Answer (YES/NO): NO